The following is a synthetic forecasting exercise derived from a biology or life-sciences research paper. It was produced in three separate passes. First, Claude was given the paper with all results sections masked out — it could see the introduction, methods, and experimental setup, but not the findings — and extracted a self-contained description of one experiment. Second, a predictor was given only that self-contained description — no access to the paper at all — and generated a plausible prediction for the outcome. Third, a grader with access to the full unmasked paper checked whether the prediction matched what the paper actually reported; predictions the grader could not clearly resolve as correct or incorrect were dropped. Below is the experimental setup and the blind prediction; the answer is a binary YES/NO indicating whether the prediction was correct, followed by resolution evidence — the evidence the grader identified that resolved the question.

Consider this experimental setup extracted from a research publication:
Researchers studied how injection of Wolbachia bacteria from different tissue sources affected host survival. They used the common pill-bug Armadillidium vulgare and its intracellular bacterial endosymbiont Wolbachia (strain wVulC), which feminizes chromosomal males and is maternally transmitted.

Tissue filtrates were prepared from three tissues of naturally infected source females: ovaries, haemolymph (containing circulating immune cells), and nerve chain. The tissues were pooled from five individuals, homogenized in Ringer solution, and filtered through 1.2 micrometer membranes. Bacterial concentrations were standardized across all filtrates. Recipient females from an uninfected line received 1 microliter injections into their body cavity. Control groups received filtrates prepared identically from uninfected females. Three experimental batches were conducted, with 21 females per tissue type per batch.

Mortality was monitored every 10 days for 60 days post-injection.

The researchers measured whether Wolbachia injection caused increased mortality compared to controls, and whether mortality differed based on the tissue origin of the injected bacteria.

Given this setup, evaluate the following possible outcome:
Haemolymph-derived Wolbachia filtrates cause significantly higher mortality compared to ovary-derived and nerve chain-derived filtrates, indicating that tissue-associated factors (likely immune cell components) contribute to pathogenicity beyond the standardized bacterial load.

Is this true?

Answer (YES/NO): NO